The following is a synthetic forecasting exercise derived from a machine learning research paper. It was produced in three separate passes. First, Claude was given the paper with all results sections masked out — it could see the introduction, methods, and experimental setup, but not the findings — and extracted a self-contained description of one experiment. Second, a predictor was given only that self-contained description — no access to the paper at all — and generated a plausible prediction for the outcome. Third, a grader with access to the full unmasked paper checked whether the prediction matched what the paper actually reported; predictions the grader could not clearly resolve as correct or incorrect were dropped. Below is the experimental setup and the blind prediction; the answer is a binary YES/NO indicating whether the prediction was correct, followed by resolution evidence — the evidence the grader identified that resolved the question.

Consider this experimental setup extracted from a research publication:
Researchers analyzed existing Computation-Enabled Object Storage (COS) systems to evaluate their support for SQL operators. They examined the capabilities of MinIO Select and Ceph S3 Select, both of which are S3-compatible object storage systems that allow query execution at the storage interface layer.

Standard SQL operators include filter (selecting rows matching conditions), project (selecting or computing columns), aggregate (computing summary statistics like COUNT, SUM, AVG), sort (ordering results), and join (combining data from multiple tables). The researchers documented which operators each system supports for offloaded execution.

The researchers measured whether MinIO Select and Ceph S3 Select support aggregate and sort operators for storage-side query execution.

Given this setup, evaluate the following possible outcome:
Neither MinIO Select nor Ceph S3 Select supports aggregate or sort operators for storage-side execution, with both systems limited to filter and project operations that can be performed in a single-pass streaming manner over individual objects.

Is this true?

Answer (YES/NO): YES